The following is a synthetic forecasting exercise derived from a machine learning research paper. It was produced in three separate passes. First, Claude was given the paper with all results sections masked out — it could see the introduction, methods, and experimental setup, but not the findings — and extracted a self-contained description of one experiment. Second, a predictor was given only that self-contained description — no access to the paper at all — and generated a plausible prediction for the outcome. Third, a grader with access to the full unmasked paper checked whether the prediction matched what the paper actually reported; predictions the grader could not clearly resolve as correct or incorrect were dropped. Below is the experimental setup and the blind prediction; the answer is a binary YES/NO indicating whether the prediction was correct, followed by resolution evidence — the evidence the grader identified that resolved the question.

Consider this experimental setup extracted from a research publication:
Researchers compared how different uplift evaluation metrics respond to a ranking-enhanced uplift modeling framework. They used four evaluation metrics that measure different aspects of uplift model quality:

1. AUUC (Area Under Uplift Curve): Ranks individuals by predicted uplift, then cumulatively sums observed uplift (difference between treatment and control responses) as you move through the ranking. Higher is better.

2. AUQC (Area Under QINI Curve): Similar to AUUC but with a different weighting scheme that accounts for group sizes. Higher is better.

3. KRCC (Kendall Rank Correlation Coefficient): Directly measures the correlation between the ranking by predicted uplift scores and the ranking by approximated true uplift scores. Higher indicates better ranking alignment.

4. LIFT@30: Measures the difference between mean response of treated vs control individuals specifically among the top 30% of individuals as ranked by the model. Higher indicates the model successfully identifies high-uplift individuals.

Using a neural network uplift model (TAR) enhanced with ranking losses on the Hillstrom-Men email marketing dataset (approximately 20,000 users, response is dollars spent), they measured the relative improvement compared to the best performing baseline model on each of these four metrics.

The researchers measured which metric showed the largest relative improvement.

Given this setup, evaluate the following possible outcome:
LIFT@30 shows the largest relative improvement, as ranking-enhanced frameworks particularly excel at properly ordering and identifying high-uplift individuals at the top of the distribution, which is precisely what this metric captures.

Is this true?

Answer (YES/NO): NO